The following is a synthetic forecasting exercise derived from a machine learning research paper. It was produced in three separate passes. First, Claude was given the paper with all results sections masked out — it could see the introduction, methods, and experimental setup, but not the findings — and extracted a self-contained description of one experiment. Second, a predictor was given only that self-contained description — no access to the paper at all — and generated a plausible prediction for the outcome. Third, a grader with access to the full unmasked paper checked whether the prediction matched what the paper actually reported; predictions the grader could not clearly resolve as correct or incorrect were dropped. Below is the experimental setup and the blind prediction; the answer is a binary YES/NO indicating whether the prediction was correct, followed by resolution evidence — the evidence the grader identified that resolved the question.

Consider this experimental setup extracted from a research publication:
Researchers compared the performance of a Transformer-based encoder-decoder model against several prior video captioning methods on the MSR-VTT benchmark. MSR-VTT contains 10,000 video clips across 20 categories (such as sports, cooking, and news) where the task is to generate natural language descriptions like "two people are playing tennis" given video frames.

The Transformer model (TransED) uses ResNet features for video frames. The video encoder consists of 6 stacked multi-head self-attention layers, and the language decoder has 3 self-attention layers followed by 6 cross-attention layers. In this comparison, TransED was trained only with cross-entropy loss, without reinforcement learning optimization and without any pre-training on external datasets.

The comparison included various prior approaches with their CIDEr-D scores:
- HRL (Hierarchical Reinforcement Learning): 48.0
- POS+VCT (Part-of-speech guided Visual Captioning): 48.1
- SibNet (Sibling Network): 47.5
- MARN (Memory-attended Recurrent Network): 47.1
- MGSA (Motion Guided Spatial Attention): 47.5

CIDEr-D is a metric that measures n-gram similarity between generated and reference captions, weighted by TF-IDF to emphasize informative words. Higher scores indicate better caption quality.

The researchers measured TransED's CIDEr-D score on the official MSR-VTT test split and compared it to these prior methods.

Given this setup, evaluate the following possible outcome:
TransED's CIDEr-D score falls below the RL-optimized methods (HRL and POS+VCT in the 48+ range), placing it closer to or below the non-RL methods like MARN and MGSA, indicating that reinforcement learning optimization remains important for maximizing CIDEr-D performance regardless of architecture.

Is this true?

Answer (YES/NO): YES